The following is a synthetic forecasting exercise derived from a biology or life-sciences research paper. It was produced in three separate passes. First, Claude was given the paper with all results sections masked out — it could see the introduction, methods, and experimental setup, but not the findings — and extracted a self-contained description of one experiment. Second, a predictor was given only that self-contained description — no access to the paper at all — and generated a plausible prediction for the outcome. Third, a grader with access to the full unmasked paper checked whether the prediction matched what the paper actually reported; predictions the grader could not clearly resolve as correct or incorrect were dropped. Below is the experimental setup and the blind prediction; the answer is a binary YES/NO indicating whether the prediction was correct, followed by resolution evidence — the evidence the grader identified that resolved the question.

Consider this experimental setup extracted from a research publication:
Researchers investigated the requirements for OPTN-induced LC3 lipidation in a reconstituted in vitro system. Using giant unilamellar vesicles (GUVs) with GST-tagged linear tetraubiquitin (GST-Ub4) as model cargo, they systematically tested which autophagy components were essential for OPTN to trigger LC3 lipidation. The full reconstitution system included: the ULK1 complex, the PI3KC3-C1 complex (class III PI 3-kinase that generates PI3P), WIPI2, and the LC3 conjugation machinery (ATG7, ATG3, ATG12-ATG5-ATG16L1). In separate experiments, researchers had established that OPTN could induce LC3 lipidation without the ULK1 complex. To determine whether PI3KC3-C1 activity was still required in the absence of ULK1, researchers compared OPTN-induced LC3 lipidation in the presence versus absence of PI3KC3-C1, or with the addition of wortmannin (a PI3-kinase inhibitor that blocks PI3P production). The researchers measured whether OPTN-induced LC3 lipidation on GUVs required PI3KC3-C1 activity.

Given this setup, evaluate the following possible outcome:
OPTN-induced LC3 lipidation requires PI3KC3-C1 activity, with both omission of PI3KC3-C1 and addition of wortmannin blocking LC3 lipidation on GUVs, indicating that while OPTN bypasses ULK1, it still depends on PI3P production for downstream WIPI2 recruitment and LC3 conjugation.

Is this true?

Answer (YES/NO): YES